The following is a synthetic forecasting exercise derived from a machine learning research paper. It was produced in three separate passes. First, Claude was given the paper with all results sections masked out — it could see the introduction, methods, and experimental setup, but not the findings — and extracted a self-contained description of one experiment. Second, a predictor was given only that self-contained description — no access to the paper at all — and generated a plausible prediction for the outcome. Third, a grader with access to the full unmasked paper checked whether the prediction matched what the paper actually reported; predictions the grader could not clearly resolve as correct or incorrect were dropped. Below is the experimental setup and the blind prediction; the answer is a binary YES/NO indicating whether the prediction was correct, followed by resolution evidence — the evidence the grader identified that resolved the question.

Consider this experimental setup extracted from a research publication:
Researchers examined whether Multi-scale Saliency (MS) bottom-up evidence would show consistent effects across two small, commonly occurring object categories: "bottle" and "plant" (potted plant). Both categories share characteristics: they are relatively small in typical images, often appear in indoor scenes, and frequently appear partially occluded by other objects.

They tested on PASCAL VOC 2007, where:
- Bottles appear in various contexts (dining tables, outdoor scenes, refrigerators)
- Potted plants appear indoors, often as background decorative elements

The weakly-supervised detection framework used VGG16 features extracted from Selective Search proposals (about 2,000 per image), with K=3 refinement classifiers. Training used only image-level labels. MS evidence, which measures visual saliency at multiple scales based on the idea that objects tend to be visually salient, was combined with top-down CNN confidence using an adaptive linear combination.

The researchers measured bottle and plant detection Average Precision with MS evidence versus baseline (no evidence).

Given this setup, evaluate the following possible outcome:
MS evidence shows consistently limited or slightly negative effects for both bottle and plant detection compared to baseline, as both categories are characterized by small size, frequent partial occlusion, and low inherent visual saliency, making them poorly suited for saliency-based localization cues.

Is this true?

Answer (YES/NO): NO